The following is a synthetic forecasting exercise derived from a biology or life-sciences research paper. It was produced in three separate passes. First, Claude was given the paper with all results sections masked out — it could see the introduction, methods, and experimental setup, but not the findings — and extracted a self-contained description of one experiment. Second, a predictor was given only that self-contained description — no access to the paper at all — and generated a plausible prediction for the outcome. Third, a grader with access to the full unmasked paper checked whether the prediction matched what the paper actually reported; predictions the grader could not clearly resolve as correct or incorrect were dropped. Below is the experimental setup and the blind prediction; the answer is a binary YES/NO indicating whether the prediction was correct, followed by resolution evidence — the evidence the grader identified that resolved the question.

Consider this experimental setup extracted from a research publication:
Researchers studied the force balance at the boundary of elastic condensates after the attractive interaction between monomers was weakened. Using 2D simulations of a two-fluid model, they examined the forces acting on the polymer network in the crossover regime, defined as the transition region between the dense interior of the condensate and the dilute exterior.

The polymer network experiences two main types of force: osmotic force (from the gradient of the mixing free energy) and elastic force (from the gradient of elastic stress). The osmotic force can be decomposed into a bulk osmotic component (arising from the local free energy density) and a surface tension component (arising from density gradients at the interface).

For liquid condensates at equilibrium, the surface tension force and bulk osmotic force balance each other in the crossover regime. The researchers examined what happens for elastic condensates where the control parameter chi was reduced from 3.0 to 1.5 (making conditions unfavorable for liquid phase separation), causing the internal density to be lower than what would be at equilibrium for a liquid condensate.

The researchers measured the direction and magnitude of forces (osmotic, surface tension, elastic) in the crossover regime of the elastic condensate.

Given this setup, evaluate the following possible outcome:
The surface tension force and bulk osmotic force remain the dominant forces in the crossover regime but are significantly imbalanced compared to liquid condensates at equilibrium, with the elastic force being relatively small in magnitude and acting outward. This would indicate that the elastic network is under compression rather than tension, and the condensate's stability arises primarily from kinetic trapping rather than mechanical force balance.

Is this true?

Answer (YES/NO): NO